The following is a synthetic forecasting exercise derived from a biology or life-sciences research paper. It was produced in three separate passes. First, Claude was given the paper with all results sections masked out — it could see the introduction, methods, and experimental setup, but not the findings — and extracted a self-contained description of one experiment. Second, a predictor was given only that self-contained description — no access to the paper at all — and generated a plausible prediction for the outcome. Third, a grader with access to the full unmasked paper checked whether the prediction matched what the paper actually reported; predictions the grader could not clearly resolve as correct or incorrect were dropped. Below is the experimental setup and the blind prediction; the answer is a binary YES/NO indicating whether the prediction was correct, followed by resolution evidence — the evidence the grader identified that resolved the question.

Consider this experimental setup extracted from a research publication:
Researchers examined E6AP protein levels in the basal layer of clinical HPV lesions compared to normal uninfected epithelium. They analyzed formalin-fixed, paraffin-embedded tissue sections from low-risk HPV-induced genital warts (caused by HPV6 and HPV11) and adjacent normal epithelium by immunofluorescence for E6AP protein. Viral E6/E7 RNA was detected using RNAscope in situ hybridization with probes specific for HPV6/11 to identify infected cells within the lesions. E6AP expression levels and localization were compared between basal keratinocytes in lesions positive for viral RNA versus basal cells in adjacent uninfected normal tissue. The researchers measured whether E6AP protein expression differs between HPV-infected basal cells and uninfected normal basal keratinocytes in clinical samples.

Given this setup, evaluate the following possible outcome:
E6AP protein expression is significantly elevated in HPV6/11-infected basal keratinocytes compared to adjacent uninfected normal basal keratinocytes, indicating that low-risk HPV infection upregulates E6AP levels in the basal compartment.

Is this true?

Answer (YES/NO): NO